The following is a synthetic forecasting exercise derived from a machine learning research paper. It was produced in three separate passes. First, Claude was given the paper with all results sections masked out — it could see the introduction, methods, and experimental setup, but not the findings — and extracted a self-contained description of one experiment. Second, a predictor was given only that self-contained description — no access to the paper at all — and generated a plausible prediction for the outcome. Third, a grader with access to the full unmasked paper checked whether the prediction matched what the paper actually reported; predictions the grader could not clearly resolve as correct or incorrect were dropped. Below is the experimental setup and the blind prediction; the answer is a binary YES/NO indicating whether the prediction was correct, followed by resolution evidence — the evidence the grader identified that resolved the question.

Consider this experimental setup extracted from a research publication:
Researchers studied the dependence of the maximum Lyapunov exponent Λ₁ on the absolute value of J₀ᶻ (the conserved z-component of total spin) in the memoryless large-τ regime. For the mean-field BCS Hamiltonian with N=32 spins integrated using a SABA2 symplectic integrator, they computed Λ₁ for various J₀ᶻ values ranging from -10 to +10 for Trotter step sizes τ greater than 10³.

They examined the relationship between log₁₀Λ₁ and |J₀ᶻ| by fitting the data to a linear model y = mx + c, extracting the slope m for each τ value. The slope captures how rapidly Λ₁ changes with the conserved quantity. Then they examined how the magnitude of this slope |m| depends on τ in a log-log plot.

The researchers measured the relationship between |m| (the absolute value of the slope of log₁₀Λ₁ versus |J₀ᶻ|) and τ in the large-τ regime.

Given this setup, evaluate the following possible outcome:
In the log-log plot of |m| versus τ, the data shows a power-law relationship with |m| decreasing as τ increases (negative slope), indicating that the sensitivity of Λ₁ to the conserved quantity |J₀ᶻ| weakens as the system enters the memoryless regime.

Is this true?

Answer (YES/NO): YES